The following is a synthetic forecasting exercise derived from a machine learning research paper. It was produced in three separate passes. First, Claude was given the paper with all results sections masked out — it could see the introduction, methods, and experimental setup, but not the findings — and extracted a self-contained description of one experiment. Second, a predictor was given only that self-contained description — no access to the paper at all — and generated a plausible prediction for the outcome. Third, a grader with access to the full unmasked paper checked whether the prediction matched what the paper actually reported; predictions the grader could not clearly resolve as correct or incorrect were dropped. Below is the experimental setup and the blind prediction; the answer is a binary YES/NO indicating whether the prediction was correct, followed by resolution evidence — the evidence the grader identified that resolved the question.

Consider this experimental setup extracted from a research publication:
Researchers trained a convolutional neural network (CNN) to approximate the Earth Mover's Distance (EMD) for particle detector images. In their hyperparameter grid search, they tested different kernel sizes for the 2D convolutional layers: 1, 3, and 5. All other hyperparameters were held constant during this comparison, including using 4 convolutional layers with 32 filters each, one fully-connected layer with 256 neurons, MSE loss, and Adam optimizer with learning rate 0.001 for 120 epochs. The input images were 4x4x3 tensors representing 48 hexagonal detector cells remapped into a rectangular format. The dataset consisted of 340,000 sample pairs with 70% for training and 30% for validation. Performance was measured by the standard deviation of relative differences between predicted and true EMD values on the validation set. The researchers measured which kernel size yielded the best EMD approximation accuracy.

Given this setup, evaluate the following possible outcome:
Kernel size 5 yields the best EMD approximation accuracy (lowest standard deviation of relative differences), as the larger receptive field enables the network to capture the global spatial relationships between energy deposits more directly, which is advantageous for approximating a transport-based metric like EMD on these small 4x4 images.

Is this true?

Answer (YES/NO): YES